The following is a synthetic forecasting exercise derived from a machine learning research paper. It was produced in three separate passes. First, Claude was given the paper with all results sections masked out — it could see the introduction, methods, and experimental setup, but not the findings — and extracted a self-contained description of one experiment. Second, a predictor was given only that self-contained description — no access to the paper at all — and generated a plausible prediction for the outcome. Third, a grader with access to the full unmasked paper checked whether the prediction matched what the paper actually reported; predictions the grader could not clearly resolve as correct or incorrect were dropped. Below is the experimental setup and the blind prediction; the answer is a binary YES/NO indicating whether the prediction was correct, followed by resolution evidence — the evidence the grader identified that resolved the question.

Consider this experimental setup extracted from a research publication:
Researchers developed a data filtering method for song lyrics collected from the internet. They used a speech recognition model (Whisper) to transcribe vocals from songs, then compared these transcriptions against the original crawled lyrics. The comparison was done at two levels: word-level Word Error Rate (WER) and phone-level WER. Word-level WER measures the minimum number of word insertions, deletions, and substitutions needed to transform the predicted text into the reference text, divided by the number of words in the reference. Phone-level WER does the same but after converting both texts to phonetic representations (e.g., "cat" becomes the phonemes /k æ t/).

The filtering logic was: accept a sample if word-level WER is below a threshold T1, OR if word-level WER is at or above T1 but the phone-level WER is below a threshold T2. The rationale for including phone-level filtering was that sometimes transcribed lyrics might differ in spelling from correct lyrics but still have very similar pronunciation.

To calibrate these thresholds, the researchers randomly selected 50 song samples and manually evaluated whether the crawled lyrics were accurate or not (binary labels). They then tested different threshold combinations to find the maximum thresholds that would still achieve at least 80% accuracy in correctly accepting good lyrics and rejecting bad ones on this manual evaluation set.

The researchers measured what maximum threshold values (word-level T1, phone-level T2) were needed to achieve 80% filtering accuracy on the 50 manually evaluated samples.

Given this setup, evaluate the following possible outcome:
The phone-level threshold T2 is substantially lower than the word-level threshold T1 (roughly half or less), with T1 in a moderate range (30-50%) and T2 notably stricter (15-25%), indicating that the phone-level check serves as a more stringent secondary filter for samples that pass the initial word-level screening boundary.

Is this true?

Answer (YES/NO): NO